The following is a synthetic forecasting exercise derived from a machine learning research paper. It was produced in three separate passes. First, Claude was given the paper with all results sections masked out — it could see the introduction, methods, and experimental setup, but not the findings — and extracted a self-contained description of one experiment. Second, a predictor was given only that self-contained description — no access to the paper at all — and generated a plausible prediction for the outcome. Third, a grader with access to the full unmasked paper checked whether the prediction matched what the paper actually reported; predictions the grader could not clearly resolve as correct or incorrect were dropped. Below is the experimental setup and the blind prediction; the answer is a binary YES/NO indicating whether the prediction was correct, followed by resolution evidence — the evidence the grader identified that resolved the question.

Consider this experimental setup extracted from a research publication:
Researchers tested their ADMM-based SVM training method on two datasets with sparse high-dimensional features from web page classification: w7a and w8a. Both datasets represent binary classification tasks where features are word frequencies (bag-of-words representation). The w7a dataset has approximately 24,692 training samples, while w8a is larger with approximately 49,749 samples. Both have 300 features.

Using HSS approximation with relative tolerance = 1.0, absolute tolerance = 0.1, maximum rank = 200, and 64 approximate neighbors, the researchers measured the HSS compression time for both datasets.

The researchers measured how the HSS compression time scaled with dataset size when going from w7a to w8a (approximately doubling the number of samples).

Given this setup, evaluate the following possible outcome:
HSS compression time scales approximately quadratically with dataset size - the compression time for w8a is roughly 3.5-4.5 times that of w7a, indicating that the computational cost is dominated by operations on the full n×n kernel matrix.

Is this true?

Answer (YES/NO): NO